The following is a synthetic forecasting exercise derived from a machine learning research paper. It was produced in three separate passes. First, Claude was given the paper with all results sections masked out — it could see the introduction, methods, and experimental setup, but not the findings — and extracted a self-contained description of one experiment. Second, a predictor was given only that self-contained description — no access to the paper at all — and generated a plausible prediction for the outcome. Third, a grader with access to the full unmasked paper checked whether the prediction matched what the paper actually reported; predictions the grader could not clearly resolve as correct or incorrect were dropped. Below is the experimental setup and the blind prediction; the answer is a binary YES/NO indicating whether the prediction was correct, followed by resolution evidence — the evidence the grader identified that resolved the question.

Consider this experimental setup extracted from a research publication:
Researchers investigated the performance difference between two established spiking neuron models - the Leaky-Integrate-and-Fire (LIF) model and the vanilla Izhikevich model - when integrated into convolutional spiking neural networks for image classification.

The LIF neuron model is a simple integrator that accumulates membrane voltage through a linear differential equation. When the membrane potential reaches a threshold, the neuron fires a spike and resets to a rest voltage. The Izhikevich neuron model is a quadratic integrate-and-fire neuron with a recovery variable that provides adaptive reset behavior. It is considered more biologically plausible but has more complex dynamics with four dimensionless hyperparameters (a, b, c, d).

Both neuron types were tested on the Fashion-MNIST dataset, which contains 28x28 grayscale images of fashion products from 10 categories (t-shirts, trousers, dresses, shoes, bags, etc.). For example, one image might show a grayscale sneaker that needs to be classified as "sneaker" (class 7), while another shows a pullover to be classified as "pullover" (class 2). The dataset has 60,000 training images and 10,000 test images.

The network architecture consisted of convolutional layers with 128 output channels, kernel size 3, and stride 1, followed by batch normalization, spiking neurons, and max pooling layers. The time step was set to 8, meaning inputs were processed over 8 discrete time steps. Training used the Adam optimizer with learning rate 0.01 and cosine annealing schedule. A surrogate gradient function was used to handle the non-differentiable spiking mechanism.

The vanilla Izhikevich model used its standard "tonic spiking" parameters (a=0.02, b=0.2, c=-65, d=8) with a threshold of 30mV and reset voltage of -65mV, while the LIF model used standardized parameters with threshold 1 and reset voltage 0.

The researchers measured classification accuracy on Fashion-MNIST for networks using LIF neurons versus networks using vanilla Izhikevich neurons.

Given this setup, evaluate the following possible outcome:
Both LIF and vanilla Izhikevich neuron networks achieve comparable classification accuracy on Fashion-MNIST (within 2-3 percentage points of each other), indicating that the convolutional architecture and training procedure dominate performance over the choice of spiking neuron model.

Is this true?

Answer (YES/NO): NO